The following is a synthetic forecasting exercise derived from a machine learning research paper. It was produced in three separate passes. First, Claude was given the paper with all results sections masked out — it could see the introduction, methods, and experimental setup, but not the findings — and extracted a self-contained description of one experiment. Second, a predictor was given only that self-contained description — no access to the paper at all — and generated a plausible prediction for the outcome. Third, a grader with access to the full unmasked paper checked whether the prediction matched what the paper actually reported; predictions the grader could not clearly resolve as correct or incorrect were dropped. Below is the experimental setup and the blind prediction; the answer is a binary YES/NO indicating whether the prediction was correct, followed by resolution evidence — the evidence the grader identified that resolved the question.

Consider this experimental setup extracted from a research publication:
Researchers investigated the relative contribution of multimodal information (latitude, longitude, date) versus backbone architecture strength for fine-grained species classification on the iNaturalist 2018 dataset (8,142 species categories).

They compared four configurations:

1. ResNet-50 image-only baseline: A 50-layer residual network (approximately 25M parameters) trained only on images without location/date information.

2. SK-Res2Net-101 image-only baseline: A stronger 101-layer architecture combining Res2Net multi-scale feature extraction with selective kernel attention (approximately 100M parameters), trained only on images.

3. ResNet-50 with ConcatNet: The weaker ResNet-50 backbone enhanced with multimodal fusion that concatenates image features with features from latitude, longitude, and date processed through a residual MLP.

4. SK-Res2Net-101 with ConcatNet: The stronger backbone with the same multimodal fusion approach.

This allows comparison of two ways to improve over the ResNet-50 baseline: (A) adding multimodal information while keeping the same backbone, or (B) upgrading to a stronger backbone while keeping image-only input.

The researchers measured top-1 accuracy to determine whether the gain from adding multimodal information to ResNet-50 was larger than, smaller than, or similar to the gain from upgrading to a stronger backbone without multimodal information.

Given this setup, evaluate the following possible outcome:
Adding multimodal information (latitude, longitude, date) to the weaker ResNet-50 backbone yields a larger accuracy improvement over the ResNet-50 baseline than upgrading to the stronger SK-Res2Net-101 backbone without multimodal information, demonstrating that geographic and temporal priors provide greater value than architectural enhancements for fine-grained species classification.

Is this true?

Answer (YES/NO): YES